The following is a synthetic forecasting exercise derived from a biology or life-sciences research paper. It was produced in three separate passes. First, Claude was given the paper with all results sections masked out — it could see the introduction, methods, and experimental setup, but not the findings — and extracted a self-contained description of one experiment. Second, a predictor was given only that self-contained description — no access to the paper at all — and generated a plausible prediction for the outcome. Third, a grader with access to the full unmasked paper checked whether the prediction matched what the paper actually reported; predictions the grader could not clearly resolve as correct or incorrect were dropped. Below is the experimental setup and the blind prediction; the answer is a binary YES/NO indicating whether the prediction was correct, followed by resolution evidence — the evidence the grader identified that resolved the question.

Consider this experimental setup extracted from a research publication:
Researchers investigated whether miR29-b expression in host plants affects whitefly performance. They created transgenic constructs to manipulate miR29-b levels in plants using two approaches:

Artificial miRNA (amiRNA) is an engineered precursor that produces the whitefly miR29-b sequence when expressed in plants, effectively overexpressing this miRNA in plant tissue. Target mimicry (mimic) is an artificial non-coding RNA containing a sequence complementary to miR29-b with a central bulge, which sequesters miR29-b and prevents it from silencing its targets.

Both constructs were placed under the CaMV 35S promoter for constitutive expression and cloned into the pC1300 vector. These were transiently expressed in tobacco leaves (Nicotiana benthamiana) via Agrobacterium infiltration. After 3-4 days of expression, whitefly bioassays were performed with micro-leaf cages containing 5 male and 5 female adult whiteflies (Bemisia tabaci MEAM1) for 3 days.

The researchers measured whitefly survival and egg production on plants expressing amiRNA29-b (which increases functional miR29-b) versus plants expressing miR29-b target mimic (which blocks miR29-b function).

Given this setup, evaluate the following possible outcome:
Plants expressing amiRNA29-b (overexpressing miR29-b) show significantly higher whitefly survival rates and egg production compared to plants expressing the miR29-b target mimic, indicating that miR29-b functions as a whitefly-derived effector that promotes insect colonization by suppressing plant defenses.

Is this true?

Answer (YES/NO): YES